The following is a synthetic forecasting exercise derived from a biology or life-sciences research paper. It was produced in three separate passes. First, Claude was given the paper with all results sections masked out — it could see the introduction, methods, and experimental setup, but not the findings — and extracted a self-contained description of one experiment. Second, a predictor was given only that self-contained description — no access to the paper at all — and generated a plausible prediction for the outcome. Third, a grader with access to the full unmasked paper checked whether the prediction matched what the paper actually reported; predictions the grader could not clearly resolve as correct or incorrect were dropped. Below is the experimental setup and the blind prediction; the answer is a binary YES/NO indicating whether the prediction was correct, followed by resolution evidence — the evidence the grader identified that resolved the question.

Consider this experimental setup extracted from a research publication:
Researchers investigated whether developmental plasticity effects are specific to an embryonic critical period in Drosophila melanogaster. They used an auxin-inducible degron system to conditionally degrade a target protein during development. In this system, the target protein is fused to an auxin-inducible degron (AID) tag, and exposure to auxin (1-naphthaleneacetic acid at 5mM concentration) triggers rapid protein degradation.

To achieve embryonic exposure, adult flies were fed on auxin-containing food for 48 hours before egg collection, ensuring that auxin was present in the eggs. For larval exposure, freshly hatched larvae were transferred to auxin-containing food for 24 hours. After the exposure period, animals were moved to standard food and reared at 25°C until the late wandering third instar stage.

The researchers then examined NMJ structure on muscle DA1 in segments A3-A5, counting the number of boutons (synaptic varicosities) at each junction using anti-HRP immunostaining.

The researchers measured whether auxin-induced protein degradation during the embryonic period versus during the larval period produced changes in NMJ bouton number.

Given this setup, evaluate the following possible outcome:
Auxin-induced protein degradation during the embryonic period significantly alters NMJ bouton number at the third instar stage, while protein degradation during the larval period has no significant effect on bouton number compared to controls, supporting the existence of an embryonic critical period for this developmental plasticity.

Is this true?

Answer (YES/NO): YES